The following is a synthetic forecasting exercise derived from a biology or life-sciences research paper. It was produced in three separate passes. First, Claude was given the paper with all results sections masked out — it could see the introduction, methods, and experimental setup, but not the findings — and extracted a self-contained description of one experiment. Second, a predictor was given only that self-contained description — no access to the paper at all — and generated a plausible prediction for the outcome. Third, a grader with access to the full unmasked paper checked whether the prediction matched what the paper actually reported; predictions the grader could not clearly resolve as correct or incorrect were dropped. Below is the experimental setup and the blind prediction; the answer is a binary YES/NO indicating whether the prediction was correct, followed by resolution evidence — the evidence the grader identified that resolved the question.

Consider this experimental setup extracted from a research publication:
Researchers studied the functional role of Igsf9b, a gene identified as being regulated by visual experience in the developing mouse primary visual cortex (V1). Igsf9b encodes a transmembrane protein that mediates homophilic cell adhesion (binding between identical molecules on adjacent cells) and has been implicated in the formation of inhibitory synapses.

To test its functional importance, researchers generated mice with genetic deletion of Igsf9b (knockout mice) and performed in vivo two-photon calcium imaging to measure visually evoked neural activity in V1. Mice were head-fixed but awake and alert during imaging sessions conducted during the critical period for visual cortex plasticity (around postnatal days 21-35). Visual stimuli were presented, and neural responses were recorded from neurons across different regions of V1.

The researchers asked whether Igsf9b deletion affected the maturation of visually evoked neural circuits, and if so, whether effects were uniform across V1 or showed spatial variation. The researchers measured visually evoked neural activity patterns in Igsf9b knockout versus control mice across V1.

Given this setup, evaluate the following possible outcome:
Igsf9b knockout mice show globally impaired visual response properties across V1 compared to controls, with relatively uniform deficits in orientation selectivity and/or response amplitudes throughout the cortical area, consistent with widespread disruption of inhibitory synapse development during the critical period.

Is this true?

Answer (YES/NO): NO